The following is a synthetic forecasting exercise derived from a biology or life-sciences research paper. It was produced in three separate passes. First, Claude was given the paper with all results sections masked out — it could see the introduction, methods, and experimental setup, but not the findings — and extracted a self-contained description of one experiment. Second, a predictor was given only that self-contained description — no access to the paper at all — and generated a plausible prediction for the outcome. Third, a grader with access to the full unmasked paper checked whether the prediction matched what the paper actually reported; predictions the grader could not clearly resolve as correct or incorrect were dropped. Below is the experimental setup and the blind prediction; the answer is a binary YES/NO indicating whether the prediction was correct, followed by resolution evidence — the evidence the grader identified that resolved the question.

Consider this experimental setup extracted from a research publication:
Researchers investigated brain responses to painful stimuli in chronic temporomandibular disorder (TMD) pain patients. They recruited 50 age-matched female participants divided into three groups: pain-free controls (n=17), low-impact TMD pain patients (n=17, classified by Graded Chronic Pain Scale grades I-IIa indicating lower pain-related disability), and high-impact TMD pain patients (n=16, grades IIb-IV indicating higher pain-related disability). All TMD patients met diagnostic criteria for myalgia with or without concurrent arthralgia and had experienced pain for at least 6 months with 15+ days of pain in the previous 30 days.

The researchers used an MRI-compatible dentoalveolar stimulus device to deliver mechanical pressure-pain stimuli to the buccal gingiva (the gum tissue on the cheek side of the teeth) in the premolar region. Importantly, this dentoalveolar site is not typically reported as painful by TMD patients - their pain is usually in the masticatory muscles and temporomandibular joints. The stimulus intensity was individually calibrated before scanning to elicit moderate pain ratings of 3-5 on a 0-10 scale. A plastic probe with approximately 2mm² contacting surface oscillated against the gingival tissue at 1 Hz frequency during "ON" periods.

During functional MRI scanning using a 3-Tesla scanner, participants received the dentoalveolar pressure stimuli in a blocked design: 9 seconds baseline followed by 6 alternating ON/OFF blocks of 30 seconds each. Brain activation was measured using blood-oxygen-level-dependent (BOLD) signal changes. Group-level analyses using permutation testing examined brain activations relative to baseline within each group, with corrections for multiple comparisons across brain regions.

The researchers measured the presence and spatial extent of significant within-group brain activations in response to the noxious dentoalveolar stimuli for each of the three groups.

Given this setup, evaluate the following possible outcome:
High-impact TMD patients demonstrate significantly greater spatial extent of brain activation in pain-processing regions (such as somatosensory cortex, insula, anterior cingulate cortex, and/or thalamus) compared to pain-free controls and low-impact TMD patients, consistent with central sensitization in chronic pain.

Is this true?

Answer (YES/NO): NO